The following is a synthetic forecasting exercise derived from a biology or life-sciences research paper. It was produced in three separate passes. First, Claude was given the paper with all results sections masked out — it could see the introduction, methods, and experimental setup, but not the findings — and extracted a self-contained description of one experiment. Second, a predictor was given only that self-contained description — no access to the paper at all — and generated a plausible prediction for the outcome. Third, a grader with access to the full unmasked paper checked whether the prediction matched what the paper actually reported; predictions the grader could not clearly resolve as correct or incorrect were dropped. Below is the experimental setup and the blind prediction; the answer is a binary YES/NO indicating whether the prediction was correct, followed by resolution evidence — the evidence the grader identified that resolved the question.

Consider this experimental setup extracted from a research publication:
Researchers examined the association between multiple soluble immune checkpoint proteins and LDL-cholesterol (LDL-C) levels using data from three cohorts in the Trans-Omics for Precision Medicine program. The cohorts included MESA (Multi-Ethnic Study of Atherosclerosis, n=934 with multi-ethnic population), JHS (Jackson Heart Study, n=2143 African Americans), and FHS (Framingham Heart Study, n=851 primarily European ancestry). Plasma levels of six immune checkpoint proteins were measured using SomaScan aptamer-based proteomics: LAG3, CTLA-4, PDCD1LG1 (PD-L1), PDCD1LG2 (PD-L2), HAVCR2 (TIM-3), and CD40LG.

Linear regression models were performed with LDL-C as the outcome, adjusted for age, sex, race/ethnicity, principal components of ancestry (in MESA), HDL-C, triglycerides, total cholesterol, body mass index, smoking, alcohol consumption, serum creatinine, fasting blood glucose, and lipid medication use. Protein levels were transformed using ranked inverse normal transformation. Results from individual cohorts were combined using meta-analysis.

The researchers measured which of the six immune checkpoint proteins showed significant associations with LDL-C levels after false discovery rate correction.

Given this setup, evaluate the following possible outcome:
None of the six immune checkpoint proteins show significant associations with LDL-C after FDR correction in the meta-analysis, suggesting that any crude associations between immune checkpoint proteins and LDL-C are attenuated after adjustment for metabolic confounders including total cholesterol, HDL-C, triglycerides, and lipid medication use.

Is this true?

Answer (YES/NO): NO